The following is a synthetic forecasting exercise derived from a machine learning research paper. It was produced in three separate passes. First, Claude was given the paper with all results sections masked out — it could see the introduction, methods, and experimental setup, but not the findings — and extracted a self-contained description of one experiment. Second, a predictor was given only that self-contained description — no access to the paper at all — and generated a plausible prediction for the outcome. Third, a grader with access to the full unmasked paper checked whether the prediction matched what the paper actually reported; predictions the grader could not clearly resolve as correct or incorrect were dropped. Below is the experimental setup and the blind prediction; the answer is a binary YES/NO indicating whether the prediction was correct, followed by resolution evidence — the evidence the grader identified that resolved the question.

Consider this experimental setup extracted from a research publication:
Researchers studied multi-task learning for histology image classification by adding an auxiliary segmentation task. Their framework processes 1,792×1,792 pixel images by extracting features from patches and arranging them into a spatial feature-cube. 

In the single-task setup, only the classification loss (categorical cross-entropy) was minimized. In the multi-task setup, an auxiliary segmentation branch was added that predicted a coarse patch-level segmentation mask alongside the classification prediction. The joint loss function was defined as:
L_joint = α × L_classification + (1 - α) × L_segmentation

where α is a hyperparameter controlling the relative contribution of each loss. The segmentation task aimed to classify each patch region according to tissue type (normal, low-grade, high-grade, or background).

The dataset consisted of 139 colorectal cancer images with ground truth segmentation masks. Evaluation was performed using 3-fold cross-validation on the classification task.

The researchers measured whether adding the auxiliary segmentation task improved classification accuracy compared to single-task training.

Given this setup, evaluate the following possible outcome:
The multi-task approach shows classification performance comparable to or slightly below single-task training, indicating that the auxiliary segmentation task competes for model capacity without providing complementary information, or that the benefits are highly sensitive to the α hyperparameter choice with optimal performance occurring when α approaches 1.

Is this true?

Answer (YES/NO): NO